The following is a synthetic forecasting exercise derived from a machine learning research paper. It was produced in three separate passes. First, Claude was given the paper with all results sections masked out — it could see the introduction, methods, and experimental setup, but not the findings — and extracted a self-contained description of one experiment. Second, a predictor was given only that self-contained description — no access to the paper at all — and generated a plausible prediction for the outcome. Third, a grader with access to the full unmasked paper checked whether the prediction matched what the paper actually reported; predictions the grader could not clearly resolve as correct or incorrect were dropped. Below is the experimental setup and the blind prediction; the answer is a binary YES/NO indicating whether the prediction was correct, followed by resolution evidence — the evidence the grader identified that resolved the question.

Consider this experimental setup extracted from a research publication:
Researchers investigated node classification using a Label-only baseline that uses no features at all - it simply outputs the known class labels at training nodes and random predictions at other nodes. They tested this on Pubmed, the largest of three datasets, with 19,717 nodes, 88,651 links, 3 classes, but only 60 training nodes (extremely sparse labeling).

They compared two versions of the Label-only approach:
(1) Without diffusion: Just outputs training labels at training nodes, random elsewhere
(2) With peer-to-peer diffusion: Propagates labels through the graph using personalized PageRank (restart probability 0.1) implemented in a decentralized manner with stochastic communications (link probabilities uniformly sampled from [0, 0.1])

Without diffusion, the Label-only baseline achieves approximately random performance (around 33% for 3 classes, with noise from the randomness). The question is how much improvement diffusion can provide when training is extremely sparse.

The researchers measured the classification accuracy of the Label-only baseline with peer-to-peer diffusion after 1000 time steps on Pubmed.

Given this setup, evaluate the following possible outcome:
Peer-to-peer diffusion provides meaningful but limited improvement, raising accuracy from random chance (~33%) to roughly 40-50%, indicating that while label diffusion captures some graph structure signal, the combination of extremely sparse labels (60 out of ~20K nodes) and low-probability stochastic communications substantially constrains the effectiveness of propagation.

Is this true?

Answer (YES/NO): NO